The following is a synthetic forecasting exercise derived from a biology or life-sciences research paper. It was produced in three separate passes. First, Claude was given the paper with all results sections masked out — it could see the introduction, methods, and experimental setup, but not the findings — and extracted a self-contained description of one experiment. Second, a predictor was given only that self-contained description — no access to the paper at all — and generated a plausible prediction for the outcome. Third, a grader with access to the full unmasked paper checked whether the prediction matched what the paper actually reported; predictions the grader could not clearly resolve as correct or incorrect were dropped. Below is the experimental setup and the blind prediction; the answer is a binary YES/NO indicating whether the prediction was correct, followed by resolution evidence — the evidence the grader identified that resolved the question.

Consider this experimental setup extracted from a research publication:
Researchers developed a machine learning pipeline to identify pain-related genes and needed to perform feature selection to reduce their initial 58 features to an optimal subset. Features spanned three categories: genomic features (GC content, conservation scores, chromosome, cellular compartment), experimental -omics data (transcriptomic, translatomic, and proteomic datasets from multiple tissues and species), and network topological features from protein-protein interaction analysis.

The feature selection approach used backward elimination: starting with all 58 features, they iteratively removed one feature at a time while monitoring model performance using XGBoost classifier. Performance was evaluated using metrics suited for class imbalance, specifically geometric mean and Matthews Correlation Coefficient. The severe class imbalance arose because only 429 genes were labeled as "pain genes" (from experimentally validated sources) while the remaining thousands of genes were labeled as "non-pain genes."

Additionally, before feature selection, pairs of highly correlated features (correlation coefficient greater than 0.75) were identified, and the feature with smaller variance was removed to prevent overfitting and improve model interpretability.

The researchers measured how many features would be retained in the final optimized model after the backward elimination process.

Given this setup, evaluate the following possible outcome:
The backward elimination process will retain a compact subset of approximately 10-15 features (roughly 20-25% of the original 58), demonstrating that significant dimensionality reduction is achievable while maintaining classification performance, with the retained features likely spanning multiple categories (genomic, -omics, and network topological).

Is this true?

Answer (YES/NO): NO